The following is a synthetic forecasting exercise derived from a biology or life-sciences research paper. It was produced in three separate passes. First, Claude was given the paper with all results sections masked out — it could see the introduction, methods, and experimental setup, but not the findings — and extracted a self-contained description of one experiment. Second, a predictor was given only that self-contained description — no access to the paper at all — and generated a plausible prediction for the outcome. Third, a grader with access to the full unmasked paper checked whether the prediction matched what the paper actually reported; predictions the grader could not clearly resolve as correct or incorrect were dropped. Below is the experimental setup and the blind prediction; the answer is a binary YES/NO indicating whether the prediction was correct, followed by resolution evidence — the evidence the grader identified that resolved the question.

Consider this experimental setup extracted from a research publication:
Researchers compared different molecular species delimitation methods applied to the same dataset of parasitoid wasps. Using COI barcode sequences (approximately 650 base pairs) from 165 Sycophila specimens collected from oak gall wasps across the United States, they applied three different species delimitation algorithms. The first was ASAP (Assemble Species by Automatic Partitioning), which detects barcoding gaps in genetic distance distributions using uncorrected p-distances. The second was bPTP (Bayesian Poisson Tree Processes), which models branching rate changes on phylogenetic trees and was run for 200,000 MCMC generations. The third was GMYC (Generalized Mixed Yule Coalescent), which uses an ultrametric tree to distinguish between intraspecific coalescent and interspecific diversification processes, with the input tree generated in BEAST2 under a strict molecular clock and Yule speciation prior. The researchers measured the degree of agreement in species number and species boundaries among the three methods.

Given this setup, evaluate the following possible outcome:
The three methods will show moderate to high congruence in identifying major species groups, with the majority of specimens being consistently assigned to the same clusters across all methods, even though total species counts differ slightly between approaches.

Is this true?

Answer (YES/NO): NO